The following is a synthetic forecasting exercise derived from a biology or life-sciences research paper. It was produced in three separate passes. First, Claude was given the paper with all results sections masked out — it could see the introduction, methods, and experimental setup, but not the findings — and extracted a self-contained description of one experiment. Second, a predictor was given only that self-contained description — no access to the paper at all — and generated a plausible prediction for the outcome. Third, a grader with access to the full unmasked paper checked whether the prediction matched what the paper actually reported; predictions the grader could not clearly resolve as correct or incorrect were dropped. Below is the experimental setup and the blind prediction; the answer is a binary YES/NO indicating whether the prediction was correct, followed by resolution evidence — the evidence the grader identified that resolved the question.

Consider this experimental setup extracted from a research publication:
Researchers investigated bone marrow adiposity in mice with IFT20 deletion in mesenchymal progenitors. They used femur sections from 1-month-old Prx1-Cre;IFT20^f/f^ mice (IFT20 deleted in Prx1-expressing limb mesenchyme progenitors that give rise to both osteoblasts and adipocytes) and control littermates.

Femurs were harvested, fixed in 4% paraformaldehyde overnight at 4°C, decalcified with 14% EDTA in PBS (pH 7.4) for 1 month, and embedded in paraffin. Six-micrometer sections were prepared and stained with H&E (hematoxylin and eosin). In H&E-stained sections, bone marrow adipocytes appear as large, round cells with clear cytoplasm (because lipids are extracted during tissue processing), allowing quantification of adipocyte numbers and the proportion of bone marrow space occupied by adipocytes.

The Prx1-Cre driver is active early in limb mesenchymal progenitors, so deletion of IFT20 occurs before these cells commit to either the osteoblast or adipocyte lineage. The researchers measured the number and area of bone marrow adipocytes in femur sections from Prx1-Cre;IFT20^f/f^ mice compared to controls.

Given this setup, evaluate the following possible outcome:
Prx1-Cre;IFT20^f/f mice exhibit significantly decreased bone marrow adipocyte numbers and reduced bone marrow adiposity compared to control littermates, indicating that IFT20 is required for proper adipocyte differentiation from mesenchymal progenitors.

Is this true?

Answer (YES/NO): NO